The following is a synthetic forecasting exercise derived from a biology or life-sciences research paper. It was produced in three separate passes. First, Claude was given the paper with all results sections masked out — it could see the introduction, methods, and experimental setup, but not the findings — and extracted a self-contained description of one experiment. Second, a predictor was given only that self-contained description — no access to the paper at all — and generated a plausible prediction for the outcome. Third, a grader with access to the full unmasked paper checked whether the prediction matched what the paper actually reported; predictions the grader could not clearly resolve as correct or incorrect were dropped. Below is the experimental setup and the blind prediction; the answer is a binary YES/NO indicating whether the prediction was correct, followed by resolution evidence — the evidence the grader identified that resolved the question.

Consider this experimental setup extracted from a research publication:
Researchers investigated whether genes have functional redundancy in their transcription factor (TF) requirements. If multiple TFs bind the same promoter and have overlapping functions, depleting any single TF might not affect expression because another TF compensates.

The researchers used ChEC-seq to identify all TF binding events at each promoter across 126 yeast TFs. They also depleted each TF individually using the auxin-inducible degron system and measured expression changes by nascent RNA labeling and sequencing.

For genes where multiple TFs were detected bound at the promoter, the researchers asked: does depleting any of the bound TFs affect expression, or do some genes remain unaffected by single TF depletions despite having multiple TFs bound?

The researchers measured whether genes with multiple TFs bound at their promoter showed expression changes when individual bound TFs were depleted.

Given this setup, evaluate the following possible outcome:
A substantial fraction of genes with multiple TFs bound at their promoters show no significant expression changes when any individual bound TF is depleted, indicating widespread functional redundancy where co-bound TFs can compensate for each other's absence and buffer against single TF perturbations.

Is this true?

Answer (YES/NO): NO